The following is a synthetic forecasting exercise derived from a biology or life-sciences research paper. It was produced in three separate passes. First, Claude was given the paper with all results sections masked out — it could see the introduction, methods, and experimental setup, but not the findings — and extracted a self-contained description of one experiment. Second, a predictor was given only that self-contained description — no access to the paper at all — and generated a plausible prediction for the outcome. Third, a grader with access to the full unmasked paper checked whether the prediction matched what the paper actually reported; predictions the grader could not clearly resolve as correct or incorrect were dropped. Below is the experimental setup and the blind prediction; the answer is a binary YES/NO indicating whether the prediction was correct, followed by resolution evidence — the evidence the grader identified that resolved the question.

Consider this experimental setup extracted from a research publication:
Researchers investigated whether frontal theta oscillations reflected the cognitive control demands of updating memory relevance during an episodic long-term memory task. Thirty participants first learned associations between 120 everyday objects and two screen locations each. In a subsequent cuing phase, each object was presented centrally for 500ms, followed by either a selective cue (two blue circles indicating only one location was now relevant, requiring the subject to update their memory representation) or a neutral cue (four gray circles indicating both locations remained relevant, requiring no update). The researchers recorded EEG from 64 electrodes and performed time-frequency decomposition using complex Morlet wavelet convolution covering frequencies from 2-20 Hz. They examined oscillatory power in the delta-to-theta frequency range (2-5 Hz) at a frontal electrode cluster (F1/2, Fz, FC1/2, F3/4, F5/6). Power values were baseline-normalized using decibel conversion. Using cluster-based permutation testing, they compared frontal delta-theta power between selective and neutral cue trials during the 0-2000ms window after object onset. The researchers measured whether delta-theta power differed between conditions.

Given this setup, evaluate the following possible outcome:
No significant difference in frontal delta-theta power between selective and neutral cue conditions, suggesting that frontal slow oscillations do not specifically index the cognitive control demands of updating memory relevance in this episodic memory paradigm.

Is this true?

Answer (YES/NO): NO